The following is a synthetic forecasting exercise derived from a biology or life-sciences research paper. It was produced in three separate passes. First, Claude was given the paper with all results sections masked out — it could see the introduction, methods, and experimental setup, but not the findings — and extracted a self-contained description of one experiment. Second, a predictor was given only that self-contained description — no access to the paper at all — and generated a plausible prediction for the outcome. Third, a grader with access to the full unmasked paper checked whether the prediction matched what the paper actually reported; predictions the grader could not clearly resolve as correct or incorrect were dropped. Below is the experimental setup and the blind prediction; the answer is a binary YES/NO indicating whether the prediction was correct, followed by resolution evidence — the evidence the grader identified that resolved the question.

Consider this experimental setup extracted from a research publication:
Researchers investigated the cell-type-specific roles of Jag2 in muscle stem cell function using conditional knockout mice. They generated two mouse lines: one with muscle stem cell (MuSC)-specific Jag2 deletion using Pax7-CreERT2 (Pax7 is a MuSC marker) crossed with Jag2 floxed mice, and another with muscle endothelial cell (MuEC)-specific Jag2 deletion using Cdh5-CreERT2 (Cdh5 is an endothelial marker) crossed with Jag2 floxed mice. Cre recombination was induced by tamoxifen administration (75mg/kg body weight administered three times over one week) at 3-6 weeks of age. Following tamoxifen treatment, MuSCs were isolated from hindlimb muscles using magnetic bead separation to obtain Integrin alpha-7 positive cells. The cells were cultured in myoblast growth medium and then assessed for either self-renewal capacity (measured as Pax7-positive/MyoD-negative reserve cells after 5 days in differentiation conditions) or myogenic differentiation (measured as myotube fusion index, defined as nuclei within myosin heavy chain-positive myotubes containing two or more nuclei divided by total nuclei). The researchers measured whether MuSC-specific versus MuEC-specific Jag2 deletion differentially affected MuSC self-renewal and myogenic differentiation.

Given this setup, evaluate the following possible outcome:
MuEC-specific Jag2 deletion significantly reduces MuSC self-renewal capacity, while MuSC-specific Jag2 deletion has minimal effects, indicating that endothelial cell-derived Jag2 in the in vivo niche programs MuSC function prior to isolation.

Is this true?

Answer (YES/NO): YES